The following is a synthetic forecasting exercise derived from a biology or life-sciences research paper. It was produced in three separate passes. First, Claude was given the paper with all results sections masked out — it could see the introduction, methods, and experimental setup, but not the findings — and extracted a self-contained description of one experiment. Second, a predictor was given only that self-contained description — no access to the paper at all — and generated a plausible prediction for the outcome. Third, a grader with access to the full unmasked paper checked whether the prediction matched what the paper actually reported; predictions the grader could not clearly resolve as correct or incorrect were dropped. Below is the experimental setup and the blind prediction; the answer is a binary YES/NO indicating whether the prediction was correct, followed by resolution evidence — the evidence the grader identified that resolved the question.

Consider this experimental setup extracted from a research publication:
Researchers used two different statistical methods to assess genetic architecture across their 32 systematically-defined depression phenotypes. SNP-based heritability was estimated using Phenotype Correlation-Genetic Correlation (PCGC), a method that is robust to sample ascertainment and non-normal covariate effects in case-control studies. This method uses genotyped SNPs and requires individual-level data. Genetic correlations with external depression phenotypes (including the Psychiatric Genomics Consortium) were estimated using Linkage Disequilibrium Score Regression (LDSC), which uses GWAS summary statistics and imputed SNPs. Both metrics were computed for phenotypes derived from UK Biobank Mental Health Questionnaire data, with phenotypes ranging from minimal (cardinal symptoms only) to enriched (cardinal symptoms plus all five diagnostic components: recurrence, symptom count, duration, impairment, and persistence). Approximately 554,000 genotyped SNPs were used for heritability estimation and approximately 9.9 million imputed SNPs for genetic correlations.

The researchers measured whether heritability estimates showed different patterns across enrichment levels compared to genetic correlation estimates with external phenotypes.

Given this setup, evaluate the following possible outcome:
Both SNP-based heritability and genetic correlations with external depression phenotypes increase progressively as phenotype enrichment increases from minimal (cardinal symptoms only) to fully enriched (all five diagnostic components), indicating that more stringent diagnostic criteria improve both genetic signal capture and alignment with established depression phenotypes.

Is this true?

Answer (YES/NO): NO